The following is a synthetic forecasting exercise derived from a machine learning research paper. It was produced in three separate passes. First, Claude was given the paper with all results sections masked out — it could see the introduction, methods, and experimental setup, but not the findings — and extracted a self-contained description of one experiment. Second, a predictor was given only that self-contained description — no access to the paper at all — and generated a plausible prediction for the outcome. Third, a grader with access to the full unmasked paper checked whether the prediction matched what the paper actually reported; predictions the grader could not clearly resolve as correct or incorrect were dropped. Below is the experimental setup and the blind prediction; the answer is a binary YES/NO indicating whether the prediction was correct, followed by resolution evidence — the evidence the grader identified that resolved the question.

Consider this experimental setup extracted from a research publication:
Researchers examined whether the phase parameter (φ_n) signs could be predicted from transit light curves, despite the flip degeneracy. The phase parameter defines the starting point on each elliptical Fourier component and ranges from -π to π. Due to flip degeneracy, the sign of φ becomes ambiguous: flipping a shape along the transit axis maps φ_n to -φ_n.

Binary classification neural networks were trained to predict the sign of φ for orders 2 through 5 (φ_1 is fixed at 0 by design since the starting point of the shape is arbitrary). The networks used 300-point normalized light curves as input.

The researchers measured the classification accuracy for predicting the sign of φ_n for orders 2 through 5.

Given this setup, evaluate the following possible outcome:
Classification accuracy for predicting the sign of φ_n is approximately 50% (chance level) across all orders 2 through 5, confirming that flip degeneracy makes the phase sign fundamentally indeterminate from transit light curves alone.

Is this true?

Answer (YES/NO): NO